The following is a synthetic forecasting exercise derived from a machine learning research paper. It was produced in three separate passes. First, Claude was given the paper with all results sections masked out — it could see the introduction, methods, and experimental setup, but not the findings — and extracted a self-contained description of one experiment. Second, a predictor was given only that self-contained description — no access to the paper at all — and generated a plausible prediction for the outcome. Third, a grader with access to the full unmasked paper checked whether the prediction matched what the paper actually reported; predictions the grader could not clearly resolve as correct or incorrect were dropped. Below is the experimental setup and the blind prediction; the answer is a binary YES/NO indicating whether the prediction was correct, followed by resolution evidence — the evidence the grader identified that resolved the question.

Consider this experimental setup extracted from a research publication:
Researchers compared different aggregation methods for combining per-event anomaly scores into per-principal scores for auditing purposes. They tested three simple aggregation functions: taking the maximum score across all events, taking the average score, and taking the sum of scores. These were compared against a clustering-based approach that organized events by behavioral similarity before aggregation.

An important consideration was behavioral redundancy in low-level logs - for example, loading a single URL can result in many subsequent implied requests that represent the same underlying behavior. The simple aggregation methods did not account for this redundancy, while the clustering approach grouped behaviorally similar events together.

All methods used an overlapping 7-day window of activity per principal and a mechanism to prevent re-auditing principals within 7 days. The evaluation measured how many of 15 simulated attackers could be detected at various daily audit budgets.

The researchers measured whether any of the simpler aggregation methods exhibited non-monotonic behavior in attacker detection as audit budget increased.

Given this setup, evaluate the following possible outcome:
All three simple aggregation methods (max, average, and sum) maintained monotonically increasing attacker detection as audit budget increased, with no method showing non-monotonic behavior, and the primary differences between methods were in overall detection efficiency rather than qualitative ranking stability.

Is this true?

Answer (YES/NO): NO